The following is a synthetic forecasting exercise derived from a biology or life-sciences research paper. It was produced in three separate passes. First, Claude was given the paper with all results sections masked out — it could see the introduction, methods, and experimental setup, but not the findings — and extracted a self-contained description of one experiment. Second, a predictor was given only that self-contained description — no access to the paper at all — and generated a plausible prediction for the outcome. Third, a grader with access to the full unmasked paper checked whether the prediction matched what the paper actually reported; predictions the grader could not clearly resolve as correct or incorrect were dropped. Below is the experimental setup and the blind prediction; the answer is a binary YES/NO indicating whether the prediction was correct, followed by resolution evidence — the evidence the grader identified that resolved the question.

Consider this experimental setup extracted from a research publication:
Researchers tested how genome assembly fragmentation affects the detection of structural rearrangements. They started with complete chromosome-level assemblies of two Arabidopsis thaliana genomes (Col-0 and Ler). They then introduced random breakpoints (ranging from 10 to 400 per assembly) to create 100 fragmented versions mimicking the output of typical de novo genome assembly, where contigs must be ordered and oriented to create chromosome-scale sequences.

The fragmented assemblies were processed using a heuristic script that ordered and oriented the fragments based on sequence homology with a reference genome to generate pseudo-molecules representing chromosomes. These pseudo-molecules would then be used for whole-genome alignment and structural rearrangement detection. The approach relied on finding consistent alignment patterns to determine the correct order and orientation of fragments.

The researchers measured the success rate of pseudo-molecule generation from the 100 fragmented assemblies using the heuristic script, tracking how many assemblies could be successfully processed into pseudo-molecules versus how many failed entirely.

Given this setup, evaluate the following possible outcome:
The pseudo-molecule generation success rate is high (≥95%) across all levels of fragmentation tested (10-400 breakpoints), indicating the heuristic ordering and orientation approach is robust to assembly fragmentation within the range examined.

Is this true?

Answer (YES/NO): NO